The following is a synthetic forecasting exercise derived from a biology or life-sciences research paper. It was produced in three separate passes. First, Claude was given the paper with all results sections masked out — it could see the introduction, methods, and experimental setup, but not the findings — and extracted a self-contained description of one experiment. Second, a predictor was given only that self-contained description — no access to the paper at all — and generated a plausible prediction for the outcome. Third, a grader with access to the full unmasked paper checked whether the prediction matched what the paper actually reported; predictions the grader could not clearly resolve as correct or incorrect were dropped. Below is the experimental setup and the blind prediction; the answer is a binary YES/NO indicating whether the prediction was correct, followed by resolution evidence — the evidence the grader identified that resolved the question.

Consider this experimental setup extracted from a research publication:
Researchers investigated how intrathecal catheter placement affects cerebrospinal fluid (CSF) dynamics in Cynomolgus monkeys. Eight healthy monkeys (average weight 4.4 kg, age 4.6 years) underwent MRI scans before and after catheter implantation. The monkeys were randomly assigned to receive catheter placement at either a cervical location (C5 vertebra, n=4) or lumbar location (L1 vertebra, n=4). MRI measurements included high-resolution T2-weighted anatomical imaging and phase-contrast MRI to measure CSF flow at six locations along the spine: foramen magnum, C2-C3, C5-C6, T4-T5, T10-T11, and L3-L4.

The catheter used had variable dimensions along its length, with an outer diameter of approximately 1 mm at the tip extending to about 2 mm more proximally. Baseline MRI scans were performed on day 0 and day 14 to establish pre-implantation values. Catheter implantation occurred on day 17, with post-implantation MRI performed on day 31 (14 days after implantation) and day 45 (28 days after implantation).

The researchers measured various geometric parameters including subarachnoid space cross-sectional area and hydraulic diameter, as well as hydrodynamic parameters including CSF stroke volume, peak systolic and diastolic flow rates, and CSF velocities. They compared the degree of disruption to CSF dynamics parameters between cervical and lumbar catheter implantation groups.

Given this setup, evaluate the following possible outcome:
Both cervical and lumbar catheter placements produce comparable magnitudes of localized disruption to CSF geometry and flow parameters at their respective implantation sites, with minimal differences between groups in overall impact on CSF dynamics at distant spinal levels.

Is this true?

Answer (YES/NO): NO